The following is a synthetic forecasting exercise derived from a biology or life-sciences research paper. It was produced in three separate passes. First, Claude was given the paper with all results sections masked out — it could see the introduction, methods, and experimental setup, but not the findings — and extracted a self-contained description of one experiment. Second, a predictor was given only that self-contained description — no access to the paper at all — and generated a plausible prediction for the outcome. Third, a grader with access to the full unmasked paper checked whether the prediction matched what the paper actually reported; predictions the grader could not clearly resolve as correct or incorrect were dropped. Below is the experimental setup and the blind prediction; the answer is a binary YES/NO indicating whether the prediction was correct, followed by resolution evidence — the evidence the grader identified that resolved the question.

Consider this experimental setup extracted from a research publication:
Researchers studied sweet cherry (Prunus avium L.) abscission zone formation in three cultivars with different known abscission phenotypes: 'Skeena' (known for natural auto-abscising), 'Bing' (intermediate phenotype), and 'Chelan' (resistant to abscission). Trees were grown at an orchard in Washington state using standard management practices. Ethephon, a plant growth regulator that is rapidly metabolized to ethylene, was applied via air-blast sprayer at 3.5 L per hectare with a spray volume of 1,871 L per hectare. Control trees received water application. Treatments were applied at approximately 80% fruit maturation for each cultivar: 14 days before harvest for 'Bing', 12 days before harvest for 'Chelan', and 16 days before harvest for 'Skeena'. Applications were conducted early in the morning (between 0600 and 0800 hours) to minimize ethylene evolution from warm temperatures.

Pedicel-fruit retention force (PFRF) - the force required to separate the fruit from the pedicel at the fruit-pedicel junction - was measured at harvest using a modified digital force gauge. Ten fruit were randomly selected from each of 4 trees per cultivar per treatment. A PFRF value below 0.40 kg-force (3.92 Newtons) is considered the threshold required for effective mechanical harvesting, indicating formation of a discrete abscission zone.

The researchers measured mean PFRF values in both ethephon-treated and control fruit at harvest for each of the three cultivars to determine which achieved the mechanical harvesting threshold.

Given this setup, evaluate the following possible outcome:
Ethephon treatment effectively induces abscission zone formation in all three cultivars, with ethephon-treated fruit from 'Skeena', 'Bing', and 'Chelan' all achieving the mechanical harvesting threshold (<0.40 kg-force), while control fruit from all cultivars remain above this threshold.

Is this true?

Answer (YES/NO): NO